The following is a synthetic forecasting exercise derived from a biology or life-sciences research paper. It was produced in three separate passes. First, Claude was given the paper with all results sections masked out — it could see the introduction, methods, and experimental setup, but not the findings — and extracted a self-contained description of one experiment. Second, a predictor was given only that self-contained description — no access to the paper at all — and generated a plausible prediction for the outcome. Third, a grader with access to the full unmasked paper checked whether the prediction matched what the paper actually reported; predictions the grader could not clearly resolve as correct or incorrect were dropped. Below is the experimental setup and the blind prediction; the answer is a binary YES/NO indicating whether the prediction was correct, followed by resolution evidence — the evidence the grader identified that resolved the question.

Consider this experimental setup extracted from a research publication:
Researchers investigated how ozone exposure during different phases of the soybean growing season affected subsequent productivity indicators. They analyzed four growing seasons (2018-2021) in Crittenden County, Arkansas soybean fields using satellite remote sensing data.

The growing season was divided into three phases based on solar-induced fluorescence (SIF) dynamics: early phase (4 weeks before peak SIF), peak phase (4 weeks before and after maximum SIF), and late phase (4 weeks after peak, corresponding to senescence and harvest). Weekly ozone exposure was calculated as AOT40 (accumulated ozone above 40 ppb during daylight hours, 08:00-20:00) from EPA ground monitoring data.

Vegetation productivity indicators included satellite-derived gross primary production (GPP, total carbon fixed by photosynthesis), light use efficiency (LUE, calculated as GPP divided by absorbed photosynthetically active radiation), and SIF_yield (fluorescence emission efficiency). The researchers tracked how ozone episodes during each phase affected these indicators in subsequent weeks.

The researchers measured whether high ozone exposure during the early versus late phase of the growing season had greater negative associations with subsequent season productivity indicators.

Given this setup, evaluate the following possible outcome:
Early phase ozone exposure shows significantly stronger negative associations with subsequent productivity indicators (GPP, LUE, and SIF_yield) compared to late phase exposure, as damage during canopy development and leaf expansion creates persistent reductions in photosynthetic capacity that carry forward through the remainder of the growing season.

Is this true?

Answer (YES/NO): YES